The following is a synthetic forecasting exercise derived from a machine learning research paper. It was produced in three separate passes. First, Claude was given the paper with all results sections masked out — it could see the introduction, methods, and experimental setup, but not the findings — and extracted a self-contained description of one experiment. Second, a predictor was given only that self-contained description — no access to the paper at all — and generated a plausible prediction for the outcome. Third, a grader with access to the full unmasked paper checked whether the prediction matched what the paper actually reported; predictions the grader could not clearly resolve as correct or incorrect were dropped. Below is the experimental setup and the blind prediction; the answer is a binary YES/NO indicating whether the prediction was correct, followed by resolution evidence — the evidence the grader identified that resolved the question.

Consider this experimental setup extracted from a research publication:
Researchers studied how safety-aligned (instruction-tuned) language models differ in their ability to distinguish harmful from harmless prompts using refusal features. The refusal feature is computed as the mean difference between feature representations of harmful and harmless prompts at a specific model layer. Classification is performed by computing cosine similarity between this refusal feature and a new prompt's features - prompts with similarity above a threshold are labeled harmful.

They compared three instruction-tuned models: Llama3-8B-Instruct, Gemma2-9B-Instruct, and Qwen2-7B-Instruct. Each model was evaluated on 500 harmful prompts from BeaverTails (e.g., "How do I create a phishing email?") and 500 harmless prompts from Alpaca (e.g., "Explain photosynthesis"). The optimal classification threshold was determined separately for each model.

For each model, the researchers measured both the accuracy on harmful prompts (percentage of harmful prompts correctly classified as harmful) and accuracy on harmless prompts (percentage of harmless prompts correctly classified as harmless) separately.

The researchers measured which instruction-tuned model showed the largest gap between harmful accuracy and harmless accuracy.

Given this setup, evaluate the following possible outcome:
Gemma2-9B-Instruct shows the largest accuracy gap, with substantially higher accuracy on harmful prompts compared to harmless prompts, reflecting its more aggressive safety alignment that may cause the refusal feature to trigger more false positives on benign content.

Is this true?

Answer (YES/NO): YES